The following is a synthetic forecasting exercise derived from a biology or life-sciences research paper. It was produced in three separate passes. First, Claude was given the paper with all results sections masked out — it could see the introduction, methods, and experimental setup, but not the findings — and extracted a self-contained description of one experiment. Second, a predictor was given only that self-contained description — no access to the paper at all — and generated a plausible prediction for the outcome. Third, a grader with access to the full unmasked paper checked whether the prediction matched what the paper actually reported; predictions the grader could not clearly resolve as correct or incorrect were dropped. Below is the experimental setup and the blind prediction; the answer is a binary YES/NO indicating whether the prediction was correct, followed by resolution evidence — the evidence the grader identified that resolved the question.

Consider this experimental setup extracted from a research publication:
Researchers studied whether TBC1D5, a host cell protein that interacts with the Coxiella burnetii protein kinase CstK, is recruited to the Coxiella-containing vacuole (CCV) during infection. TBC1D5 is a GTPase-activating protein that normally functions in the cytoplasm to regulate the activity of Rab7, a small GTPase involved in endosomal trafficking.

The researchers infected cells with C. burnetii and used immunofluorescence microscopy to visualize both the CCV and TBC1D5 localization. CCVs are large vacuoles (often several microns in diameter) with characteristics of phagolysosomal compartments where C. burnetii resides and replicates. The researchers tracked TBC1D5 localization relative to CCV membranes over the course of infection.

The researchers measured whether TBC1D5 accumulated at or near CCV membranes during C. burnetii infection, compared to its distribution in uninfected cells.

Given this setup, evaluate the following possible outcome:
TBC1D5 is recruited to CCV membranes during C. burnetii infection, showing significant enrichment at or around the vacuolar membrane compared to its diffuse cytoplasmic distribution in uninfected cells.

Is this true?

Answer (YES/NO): YES